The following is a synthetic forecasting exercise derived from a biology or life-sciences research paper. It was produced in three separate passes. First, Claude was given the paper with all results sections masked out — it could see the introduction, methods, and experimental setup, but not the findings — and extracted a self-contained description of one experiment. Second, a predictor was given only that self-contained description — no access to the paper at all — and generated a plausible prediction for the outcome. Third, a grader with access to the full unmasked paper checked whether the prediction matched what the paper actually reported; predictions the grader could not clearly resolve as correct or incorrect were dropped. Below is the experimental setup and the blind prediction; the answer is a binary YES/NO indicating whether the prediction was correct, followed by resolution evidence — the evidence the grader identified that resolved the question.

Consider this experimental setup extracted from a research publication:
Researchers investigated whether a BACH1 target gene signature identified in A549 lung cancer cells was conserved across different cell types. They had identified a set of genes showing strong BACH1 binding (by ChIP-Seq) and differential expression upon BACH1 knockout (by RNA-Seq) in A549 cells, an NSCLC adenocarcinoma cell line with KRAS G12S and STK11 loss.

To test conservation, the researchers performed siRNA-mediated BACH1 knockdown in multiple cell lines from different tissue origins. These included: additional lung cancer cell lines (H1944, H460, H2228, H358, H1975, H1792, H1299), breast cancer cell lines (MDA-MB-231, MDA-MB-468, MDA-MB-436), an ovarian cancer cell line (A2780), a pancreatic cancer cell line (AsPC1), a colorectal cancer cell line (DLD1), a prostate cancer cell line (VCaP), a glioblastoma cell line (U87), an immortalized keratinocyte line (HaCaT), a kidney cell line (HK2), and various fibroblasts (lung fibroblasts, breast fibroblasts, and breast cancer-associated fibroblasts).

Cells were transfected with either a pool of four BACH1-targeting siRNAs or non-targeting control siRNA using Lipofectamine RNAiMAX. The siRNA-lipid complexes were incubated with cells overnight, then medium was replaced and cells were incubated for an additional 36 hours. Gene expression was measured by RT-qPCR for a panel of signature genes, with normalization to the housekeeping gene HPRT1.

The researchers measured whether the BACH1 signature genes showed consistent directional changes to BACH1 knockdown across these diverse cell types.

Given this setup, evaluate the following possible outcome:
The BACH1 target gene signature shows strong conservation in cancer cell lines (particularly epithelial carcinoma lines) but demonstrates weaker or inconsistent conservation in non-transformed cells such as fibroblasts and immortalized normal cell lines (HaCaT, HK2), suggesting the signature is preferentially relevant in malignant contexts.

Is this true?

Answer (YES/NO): NO